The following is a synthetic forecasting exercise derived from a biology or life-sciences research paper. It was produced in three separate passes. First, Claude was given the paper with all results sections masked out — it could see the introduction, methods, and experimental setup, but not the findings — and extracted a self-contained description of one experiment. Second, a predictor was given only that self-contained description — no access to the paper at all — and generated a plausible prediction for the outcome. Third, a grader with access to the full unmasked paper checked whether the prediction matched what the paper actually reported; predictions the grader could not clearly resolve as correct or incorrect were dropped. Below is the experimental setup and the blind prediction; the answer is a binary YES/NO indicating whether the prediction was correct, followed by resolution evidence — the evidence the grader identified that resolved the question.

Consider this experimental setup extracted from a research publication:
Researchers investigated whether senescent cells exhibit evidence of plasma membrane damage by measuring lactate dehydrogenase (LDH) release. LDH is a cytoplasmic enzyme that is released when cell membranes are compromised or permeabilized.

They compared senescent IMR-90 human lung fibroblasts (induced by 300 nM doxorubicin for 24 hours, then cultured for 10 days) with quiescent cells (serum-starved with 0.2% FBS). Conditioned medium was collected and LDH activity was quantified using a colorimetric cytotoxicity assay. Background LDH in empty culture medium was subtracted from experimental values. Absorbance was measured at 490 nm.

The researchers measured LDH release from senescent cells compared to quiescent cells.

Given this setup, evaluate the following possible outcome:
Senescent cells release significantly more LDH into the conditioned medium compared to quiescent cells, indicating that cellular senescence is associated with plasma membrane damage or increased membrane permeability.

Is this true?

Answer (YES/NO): YES